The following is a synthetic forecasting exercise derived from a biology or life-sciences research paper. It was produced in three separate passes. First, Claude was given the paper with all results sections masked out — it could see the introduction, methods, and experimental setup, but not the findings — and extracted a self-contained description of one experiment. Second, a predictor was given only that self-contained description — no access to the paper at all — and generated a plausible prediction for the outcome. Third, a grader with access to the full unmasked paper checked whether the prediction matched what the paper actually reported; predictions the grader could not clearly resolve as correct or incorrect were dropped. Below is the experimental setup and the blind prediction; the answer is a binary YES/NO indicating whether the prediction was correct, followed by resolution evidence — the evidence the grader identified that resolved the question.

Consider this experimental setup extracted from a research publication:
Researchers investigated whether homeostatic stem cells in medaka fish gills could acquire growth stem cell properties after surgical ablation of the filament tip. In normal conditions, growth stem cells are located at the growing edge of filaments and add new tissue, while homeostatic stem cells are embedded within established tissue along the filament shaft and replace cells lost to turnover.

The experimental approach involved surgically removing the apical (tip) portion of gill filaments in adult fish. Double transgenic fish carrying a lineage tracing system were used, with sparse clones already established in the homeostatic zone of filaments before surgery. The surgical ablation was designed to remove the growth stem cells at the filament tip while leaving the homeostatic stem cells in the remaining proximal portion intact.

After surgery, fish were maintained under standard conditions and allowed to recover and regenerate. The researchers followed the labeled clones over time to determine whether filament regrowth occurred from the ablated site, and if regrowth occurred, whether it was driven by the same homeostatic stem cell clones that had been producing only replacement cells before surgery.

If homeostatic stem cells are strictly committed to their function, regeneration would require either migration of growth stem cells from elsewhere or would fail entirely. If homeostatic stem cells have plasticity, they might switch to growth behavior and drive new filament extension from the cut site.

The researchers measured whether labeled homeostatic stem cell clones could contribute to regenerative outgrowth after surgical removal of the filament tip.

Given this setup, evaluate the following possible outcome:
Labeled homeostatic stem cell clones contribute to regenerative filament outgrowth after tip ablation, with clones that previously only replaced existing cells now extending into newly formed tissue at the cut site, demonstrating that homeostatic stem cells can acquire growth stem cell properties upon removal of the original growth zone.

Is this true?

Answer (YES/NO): YES